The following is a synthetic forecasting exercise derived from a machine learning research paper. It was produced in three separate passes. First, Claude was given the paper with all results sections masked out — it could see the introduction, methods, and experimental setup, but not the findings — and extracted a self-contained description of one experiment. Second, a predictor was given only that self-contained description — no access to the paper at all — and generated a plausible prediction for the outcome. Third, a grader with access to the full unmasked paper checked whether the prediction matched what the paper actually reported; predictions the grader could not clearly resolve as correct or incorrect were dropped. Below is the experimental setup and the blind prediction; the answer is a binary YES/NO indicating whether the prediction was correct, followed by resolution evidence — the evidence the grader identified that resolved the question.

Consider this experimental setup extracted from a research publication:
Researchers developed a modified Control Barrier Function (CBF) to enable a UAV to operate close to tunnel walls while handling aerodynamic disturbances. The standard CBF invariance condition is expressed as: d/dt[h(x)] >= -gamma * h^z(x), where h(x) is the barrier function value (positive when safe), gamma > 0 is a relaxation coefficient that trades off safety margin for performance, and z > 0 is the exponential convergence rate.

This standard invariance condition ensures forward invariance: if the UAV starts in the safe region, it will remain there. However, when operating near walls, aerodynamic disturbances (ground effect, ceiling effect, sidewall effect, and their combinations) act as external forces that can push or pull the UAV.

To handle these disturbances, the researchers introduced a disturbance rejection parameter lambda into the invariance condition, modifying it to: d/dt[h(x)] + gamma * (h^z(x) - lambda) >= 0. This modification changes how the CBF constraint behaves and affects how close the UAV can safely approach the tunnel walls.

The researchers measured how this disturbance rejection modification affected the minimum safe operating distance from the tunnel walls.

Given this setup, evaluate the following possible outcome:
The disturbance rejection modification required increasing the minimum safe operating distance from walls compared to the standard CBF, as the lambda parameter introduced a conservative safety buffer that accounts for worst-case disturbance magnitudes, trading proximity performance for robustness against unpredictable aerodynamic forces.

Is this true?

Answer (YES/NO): NO